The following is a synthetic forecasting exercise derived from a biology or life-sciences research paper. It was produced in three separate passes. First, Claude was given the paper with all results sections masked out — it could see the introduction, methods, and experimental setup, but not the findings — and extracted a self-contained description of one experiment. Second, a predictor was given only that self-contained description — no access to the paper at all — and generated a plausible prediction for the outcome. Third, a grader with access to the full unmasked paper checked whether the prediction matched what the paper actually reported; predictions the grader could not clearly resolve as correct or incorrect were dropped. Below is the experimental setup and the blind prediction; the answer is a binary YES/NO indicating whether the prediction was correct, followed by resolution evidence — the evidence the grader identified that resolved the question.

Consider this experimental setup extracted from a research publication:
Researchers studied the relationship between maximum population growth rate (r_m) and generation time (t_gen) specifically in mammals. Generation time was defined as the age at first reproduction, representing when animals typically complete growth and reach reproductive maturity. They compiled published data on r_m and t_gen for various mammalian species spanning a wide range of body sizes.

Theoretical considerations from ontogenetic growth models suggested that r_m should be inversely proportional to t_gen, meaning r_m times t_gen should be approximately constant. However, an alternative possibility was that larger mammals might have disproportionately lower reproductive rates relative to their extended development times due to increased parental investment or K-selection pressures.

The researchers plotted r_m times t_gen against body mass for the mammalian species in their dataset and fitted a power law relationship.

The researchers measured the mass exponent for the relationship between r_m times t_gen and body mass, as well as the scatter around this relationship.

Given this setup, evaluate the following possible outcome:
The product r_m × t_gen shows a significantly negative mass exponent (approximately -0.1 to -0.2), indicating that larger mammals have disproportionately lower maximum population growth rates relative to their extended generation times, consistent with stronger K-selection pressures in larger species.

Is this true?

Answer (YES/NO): NO